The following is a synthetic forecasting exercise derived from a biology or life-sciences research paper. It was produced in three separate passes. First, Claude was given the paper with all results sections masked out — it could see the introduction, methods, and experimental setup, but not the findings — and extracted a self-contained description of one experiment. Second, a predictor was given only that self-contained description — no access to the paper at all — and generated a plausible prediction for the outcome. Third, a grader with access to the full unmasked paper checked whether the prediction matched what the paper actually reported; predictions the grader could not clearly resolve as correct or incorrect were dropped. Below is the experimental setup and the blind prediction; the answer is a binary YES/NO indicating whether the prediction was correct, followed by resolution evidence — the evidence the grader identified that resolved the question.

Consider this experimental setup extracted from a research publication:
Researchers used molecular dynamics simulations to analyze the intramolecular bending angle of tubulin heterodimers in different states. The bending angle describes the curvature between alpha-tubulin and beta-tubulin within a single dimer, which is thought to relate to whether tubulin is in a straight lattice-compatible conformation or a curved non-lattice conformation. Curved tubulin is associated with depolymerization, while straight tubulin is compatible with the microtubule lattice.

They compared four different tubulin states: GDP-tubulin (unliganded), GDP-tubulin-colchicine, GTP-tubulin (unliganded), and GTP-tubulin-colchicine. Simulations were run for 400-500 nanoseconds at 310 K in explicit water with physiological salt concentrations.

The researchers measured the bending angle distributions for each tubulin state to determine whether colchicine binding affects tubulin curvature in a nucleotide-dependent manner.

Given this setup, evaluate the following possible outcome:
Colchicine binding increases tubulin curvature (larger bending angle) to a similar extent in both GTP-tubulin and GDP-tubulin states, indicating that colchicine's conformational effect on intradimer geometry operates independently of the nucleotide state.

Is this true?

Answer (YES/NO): NO